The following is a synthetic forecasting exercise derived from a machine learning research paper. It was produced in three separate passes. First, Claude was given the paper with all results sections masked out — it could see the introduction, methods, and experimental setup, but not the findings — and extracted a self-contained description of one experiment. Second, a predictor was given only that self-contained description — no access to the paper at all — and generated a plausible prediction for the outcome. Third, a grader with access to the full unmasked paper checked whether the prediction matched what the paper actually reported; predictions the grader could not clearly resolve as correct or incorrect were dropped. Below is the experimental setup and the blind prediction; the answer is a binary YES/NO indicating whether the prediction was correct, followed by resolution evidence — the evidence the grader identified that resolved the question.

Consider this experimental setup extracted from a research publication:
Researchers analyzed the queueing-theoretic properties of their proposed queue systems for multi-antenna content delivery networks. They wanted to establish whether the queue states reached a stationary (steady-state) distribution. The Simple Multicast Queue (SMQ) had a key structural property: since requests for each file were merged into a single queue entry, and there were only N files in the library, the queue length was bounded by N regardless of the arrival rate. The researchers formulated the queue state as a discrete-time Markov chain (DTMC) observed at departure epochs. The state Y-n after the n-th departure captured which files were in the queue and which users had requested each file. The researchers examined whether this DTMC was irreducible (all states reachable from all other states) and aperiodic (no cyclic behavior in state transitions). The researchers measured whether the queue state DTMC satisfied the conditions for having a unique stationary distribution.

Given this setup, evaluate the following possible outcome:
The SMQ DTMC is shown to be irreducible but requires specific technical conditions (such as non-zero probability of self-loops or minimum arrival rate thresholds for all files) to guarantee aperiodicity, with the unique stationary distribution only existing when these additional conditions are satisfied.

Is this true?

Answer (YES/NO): NO